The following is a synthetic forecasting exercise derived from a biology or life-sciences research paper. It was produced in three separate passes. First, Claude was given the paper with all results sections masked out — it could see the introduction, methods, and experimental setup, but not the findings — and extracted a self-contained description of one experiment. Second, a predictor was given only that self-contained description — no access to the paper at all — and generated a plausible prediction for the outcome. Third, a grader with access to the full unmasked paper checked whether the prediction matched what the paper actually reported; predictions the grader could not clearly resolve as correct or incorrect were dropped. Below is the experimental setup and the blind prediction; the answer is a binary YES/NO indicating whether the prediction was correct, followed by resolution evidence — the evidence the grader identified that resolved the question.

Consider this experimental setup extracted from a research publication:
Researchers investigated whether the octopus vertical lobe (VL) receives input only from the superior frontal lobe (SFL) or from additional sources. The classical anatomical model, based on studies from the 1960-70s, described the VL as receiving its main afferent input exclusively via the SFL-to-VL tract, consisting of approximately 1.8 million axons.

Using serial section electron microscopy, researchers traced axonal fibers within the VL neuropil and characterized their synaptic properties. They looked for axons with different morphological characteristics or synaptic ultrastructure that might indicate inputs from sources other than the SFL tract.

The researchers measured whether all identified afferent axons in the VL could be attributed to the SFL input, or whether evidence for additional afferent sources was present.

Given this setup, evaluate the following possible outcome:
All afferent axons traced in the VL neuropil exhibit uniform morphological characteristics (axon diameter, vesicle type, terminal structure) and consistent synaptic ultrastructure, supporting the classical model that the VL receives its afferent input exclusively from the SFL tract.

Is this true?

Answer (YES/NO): NO